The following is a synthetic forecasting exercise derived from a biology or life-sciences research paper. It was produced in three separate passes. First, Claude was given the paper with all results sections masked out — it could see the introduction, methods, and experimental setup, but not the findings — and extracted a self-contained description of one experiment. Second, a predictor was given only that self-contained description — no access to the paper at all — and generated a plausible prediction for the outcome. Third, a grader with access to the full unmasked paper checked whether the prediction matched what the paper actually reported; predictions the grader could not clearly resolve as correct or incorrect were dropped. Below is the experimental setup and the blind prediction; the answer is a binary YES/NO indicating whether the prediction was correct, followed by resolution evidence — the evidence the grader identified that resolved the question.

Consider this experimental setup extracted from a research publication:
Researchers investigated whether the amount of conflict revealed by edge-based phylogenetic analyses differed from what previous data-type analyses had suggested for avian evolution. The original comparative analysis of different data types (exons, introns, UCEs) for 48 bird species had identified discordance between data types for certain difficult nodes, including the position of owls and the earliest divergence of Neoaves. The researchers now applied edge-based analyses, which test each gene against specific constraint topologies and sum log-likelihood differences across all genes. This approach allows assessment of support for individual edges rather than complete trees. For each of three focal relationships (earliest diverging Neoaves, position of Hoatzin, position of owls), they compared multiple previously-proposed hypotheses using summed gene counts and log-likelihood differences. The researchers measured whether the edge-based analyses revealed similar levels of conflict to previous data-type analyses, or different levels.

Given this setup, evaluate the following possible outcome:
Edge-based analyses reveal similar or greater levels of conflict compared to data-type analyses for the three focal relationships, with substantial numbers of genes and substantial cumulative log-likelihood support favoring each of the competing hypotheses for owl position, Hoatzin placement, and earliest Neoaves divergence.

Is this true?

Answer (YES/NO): YES